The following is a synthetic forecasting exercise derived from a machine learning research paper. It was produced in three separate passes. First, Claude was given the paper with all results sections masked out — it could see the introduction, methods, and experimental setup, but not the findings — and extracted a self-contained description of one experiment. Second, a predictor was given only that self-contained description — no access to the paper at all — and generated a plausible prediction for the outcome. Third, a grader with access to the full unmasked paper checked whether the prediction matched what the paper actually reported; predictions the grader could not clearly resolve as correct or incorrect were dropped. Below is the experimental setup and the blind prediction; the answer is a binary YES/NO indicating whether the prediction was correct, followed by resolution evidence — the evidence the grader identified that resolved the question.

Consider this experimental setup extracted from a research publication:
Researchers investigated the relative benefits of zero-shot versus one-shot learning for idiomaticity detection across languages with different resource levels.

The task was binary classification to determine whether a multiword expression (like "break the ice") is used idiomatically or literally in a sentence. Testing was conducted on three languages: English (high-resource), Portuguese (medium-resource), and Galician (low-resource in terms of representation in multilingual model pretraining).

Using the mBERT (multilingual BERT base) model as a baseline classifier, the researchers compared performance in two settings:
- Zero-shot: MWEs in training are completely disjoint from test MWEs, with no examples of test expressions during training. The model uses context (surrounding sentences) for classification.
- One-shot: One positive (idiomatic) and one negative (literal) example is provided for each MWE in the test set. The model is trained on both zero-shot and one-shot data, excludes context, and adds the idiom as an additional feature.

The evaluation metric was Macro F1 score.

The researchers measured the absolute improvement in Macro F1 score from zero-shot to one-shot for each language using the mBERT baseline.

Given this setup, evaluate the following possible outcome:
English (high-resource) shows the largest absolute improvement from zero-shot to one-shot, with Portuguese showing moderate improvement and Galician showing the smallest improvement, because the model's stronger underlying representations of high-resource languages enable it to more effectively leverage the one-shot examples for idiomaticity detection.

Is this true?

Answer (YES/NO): NO